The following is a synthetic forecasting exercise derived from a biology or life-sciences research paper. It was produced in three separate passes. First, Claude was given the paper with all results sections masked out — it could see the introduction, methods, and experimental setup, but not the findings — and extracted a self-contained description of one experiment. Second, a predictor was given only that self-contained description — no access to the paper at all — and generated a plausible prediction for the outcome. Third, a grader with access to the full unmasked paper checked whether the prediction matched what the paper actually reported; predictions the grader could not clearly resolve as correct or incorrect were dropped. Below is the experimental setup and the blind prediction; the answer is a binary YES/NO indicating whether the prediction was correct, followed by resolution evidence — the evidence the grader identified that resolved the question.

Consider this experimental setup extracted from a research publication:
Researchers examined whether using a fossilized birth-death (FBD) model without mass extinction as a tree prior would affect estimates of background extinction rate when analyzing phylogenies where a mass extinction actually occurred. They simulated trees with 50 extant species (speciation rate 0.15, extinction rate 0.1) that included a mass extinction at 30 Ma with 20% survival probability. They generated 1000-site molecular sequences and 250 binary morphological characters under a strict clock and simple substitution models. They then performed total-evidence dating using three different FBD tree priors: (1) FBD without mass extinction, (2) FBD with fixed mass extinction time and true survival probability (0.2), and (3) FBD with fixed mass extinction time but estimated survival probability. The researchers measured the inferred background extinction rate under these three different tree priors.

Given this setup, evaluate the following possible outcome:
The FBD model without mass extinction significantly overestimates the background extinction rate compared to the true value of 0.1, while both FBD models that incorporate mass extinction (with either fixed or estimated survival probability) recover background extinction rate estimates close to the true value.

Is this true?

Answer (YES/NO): YES